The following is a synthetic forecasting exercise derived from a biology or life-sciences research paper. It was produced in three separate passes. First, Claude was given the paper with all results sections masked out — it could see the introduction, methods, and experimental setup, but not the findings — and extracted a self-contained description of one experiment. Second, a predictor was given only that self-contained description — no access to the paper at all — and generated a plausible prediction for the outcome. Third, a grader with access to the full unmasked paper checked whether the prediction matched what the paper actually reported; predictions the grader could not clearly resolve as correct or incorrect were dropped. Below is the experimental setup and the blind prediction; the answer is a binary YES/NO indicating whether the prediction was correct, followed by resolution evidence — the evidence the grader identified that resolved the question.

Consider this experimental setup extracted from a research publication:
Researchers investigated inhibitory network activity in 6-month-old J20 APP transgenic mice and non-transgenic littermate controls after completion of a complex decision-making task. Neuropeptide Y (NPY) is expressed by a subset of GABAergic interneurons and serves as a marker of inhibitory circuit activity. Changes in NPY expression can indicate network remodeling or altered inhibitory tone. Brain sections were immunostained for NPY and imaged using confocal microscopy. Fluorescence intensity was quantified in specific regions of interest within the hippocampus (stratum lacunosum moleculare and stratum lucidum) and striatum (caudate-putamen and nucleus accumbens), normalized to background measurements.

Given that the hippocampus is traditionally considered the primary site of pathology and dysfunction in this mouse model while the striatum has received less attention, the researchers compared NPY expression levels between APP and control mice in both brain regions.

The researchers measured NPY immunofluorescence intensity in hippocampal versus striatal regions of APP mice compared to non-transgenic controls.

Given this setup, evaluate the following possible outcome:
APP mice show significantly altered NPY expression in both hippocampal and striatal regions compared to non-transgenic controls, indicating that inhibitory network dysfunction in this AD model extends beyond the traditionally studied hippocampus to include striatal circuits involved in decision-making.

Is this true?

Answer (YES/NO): NO